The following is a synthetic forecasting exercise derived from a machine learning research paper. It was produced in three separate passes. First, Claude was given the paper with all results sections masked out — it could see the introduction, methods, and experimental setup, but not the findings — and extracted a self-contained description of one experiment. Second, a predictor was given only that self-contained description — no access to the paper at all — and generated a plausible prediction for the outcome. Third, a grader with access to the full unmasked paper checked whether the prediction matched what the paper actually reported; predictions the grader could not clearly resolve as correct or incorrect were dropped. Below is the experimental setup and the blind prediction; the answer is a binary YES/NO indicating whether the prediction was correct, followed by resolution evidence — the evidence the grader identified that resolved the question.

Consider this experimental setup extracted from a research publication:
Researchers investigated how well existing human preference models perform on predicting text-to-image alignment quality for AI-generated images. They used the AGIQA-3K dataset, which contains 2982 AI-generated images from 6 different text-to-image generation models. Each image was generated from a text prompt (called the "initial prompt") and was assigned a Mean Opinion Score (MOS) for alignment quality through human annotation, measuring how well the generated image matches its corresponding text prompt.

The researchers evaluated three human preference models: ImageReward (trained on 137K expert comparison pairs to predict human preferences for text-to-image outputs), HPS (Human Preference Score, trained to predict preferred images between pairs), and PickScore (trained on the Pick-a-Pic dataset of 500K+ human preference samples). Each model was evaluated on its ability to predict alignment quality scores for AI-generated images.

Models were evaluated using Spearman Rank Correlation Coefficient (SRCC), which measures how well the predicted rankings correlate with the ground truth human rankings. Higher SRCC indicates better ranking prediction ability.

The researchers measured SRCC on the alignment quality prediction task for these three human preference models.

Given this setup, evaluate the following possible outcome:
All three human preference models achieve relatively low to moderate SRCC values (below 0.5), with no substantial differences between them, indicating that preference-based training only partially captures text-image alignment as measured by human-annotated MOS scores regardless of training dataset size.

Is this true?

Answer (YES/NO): NO